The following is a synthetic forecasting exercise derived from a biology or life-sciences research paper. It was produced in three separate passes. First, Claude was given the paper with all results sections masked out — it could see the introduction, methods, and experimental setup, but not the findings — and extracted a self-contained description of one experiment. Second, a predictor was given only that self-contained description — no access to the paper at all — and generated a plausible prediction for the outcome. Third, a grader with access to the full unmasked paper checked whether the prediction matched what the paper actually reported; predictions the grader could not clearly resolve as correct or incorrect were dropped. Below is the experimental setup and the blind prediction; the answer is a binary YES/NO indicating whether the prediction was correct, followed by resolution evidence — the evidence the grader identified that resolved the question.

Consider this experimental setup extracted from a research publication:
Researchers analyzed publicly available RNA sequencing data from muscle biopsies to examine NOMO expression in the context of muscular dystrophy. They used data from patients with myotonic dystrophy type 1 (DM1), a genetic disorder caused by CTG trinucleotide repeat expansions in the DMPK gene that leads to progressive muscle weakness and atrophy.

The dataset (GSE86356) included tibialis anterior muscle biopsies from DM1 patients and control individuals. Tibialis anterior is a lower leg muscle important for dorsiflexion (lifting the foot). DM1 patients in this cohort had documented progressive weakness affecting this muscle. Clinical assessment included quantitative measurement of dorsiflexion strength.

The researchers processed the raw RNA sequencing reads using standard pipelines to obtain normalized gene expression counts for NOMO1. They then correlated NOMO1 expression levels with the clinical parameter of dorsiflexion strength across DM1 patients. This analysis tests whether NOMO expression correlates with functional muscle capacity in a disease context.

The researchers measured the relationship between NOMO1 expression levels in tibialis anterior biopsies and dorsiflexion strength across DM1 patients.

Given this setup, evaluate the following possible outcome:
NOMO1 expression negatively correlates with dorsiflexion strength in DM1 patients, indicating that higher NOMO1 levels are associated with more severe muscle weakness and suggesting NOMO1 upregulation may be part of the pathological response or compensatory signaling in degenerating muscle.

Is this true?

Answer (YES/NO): YES